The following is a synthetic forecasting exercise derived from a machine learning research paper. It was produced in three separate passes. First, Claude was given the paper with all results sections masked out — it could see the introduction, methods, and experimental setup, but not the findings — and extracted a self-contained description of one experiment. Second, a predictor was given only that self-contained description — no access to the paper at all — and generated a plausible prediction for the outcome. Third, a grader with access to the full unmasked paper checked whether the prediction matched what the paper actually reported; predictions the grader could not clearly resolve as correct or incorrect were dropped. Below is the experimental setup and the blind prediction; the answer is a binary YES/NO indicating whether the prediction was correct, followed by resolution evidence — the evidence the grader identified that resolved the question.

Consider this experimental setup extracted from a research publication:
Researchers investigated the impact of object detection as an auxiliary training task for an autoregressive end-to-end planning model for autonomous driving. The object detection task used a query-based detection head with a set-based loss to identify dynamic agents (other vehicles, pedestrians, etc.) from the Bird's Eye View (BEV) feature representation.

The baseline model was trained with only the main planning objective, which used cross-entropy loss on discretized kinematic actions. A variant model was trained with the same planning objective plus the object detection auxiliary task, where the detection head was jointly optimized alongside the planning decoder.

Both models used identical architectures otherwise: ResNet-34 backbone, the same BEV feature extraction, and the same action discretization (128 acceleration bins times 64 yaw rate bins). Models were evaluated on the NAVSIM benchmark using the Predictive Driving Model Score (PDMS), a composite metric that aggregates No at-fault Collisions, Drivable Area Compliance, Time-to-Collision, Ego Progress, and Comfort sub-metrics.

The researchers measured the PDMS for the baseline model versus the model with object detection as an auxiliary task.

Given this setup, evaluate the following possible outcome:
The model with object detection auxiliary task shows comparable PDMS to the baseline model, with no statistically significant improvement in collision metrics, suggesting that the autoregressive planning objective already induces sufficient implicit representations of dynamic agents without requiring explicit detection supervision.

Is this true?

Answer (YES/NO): NO